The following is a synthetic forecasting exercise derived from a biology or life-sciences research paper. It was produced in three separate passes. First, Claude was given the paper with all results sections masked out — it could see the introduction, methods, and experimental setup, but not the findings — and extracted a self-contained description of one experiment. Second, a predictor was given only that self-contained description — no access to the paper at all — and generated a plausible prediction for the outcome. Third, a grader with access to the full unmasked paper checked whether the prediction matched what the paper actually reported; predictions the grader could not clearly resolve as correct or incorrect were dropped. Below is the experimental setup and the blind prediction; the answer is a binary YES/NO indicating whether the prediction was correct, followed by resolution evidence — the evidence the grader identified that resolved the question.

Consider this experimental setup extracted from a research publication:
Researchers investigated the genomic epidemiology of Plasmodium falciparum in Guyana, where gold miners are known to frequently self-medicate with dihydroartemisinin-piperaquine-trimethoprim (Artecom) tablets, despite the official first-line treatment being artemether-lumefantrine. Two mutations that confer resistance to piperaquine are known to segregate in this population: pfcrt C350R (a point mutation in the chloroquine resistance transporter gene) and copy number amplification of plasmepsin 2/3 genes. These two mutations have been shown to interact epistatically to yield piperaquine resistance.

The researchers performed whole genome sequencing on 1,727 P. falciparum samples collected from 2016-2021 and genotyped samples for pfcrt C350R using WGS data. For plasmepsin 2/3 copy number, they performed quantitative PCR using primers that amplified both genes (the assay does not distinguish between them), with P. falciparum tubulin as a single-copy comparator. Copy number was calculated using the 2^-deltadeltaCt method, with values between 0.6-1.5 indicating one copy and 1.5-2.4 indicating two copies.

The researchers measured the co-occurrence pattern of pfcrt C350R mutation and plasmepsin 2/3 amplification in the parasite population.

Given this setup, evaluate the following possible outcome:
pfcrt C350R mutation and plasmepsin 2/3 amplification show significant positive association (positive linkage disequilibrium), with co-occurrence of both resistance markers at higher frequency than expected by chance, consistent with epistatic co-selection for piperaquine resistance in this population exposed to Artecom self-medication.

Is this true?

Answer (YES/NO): NO